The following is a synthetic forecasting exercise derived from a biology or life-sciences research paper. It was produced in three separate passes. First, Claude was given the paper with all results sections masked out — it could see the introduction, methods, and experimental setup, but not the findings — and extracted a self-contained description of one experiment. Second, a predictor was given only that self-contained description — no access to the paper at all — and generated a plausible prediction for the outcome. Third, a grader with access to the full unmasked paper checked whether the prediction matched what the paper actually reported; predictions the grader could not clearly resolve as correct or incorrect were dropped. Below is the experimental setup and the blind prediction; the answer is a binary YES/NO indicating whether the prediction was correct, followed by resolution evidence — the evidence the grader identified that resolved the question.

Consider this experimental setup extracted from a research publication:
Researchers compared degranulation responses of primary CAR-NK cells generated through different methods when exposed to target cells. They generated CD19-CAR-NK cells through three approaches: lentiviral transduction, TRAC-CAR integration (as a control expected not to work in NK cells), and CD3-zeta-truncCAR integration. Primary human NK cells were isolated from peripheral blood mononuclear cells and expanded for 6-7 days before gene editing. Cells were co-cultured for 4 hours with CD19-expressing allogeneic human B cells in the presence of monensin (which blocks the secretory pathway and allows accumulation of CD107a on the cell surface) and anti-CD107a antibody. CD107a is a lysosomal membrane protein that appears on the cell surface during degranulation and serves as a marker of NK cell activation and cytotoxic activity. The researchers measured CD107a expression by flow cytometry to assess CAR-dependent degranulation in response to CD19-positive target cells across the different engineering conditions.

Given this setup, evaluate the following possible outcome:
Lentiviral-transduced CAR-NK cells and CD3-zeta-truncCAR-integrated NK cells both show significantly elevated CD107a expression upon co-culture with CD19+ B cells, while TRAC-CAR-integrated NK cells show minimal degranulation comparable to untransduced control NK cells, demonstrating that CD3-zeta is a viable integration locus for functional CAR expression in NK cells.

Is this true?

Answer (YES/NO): NO